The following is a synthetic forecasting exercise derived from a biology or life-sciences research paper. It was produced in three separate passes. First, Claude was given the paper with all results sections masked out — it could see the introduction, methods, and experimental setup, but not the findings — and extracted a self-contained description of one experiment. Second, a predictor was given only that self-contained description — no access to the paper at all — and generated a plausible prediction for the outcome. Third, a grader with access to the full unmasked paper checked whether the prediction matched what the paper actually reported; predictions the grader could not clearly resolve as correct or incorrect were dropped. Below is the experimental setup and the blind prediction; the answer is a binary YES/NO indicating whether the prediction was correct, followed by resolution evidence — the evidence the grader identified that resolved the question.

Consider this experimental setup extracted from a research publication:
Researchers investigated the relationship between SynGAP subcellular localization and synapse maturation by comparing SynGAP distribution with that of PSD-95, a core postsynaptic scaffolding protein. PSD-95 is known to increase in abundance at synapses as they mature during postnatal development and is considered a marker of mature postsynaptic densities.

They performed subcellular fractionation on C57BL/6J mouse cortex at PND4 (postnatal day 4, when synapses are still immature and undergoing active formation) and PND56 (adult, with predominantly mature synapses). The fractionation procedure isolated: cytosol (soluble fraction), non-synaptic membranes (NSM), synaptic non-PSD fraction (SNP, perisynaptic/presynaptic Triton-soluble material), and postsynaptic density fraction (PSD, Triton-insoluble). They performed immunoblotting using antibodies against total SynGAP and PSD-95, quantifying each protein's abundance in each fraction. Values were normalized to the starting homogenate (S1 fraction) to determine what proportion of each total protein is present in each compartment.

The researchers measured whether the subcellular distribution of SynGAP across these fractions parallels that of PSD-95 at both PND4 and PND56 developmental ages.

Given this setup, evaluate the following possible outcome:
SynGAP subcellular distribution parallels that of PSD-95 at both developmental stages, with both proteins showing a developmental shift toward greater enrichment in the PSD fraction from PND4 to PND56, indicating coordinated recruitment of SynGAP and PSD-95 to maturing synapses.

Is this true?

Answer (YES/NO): NO